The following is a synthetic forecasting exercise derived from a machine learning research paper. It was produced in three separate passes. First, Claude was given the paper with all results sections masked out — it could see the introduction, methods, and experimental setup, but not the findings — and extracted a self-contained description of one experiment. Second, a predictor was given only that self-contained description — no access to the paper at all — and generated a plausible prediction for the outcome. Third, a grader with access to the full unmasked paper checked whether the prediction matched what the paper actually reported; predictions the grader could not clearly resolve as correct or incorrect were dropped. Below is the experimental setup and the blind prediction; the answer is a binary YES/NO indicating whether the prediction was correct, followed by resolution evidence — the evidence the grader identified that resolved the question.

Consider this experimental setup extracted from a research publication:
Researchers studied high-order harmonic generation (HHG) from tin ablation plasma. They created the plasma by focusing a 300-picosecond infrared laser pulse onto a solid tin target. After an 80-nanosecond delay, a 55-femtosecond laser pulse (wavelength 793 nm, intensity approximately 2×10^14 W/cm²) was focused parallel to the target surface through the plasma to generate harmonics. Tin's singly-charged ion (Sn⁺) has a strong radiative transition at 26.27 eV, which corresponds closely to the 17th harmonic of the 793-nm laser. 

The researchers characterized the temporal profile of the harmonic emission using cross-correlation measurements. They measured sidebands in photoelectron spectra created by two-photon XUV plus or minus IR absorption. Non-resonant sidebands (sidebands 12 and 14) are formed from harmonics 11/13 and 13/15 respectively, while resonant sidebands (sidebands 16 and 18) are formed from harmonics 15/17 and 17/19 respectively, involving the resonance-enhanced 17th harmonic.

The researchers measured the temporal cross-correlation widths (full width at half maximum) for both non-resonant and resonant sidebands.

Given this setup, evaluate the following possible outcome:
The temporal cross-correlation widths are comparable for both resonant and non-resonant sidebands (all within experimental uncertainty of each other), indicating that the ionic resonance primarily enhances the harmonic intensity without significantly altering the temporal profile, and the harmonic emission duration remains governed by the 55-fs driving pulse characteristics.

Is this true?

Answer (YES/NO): YES